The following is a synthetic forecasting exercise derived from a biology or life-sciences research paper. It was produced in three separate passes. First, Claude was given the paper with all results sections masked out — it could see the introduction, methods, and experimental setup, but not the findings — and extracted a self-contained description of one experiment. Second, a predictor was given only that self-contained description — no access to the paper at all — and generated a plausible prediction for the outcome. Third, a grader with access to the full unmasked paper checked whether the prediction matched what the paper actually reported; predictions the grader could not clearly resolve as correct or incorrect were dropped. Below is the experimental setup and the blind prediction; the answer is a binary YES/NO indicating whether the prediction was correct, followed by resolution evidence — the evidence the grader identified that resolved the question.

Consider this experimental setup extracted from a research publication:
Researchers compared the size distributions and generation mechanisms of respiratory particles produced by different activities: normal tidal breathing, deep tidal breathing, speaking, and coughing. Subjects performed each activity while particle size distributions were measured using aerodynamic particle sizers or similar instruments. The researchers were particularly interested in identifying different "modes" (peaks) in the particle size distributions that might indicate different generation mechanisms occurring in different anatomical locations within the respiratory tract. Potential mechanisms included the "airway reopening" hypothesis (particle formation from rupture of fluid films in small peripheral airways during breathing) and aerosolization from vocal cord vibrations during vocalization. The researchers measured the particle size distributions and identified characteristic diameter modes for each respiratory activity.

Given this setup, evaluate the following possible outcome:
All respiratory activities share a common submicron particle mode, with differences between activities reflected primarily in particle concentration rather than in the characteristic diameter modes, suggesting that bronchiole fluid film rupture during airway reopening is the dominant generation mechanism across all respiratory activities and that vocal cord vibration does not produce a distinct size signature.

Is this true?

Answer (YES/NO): NO